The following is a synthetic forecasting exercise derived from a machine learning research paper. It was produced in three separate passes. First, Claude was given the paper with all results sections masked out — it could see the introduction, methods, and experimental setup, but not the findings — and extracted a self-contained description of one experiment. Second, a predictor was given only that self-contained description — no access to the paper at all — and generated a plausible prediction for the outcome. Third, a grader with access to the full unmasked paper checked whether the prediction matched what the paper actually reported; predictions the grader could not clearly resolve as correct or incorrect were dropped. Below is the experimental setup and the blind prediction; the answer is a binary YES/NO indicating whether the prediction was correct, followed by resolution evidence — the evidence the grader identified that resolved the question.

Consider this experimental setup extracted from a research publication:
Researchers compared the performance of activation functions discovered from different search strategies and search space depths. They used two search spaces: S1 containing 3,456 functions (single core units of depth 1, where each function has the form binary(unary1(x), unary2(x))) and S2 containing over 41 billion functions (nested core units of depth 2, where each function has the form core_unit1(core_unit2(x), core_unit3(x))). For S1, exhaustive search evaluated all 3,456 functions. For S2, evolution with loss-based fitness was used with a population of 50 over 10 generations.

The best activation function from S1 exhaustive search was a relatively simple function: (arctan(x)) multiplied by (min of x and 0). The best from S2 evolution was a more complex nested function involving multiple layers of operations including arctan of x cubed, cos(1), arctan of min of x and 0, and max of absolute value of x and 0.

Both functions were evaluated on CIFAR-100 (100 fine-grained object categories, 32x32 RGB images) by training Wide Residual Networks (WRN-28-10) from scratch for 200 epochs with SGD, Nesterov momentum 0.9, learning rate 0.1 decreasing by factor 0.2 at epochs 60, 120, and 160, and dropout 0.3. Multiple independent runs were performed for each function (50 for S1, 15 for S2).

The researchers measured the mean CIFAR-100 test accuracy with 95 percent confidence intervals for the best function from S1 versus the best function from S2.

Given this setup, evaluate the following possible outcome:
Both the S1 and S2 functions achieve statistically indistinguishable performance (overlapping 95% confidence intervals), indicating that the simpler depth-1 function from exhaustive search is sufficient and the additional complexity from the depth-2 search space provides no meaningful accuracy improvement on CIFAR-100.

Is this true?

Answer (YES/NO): YES